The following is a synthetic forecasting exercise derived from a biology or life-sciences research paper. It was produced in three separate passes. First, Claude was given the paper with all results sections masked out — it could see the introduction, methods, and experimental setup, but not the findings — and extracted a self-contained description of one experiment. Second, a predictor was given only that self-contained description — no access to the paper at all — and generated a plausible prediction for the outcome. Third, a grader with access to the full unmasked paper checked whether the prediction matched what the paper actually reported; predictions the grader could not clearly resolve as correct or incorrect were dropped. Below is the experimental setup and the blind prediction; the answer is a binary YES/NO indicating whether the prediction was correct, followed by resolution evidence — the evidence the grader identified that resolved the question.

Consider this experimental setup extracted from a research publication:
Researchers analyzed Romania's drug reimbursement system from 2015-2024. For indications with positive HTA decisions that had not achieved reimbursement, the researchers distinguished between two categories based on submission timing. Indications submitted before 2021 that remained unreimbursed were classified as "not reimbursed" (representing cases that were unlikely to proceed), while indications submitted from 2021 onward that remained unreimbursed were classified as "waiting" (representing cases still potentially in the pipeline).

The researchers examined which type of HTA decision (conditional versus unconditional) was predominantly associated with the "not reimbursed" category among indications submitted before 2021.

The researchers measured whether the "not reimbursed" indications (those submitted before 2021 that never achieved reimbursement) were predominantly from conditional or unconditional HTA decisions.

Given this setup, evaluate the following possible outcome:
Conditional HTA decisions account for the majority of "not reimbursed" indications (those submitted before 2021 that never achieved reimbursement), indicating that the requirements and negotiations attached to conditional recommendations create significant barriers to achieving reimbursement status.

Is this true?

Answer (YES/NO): YES